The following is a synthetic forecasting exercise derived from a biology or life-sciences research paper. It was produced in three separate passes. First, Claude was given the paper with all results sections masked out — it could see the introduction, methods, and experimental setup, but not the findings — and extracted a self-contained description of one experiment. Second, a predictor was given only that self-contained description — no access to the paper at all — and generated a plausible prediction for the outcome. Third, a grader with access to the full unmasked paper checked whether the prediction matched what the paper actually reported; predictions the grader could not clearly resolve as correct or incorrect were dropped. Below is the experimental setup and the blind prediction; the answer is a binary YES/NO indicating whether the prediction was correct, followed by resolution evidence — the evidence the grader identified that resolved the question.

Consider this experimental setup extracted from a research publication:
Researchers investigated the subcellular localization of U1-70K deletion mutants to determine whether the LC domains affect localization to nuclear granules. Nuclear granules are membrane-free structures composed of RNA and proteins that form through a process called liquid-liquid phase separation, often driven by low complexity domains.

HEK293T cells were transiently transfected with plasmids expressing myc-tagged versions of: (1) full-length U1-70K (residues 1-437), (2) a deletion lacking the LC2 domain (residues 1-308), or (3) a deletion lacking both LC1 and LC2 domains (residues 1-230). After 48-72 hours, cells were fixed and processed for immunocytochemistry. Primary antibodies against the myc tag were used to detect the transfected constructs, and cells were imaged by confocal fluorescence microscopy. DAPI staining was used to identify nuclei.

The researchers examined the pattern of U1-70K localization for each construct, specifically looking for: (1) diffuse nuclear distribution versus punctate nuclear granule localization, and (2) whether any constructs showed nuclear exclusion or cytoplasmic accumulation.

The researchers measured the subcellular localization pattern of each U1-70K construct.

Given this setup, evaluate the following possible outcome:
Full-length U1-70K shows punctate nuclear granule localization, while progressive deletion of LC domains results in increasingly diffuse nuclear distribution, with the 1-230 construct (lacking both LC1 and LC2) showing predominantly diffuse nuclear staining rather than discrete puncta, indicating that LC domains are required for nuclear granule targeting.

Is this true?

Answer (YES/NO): NO